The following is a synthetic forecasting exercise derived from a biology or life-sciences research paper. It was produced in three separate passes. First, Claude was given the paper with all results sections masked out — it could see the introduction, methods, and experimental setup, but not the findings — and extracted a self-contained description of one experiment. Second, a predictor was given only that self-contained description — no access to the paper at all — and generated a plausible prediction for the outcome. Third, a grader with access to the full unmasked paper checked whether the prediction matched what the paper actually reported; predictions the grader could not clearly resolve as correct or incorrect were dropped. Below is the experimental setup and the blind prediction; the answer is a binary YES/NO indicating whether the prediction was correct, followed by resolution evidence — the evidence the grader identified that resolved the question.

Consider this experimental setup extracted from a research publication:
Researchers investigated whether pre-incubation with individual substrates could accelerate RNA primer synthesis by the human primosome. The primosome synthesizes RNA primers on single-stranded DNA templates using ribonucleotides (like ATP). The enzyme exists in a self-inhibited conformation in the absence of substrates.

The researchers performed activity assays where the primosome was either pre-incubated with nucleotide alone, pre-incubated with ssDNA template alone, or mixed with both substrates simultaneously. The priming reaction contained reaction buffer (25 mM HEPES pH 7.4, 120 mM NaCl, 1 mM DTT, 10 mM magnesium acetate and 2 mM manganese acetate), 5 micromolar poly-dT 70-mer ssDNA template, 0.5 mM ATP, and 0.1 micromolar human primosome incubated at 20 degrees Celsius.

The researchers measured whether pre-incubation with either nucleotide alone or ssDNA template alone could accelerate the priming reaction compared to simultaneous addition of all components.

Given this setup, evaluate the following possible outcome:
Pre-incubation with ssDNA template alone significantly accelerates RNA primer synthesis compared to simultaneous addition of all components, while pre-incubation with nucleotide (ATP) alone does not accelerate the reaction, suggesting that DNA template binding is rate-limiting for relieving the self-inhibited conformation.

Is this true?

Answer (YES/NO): NO